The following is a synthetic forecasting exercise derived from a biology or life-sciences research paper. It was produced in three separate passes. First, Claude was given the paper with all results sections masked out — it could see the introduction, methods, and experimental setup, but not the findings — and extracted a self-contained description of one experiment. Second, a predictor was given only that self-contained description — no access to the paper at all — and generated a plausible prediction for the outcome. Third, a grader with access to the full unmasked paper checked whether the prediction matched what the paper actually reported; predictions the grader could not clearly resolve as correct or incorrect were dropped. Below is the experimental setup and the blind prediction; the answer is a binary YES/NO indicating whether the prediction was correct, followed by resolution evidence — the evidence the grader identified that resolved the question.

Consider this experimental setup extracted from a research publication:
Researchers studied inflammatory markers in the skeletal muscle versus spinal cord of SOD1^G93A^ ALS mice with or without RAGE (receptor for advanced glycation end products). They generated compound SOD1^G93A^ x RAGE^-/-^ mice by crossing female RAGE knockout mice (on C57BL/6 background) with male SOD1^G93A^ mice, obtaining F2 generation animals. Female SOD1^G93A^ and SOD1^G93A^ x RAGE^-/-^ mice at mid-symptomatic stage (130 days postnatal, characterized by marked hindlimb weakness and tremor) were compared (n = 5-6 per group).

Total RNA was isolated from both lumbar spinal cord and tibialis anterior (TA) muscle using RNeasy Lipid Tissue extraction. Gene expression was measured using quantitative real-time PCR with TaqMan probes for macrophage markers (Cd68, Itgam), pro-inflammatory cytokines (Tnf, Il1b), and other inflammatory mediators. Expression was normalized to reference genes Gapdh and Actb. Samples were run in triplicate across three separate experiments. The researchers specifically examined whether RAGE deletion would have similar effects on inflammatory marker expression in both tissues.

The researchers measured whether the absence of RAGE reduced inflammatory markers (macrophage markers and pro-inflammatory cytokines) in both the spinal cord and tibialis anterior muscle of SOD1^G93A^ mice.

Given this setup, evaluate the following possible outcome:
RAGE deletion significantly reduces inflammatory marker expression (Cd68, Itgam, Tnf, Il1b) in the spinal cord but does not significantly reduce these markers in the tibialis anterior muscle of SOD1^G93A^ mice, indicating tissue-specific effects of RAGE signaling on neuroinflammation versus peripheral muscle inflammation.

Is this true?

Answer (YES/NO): NO